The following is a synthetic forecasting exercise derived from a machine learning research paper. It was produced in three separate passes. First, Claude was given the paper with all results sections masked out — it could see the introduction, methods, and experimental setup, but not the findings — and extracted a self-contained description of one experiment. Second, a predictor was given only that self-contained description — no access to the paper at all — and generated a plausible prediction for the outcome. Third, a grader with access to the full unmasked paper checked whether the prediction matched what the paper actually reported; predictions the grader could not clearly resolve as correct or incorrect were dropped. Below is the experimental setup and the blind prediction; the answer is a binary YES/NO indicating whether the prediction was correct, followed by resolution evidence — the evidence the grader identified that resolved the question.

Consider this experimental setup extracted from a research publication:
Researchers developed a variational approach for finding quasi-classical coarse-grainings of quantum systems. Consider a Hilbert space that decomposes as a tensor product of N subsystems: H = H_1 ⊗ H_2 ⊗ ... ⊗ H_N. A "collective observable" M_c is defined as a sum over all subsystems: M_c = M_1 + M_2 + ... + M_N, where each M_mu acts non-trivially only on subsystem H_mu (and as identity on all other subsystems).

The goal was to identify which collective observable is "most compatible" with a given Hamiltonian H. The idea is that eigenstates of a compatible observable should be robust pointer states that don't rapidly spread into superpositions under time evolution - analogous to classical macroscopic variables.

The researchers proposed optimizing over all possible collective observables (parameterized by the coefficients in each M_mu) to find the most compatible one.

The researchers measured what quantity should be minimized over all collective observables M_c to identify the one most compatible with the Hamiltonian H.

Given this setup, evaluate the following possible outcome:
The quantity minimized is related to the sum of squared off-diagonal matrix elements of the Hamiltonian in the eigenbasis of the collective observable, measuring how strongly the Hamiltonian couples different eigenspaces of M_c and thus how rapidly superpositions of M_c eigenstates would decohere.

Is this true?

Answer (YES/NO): NO